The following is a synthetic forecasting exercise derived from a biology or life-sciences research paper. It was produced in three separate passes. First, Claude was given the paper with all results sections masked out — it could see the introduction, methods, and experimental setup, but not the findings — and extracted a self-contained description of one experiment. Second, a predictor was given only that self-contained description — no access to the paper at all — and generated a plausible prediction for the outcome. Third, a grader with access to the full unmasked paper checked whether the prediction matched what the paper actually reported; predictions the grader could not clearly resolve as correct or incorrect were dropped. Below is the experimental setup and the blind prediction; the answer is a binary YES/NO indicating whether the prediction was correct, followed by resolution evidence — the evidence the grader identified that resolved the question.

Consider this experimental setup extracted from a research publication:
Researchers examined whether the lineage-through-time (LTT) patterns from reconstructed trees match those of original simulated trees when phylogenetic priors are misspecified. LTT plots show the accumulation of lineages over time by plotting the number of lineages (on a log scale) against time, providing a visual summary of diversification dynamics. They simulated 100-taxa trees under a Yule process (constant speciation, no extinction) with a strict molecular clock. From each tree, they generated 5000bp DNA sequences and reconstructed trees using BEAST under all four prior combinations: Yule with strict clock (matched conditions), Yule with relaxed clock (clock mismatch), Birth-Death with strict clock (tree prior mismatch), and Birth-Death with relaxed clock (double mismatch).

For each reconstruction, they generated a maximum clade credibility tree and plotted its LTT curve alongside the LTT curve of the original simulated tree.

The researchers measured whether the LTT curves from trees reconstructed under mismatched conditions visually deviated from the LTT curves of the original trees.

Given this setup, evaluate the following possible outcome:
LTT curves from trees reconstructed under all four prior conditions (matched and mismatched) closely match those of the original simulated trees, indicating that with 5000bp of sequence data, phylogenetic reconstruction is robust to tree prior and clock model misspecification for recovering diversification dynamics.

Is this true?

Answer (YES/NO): NO